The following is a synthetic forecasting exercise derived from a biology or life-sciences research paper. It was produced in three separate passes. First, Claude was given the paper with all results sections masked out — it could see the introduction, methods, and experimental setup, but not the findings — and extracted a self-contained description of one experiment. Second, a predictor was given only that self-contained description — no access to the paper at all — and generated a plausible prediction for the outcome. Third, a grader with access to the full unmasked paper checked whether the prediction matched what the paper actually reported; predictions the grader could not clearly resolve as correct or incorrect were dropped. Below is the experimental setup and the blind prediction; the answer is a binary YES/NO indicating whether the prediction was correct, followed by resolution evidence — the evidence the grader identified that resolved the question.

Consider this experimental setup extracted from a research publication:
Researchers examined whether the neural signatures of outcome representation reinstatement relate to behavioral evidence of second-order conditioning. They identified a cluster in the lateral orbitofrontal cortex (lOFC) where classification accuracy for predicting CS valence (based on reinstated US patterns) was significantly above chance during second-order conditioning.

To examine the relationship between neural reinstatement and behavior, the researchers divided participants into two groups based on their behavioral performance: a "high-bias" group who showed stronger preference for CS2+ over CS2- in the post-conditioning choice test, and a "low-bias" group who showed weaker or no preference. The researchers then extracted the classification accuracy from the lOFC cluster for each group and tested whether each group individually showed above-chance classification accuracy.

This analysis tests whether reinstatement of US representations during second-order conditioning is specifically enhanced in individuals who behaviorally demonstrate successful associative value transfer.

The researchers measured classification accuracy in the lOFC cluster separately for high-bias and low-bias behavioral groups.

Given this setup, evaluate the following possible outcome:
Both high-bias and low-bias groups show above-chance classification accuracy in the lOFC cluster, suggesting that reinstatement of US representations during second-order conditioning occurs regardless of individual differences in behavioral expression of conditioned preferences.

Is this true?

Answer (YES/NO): NO